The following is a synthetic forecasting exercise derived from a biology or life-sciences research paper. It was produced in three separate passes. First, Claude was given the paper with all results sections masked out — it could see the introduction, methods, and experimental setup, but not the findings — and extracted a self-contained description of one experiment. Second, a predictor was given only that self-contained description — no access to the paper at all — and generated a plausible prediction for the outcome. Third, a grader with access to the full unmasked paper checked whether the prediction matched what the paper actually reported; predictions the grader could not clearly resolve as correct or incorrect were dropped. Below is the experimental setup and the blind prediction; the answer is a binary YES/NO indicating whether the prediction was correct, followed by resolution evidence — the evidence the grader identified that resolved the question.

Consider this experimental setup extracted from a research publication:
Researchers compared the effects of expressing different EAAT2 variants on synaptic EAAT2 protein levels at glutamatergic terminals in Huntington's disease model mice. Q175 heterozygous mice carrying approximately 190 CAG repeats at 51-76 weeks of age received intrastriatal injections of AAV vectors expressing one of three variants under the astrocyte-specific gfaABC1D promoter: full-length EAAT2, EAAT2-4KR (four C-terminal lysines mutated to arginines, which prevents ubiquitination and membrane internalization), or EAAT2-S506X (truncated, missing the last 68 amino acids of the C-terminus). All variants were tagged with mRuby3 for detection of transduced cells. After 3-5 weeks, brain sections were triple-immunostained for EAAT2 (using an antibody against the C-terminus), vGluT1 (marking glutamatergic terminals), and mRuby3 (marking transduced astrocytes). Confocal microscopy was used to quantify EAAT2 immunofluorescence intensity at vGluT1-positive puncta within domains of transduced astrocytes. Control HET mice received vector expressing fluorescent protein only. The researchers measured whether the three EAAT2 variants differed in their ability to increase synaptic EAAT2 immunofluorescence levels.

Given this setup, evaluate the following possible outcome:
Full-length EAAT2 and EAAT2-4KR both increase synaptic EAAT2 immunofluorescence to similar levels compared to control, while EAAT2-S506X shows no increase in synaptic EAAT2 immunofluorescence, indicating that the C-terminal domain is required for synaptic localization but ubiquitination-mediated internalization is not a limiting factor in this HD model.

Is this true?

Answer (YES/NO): NO